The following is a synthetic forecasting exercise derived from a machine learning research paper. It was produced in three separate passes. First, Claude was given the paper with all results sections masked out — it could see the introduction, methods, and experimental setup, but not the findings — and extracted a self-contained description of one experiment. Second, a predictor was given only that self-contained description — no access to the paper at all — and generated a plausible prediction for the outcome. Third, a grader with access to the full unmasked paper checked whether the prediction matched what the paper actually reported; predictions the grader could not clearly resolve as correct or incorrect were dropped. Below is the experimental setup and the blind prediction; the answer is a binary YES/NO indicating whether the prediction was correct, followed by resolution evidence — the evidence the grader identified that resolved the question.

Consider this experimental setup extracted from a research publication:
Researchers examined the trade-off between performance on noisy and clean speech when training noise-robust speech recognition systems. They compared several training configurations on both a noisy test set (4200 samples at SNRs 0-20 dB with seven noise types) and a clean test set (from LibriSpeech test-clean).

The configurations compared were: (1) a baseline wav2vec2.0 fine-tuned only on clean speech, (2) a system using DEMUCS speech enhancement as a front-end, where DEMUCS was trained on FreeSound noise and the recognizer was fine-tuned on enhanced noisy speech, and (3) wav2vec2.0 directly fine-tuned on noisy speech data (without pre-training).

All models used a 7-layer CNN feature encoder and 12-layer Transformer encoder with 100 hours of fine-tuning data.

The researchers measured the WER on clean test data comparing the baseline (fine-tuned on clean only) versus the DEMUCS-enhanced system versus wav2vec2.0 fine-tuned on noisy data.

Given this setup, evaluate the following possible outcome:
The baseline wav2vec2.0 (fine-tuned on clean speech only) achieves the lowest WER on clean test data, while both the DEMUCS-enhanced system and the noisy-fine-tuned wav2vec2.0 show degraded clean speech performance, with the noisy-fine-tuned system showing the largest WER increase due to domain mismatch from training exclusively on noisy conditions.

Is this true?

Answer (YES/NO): NO